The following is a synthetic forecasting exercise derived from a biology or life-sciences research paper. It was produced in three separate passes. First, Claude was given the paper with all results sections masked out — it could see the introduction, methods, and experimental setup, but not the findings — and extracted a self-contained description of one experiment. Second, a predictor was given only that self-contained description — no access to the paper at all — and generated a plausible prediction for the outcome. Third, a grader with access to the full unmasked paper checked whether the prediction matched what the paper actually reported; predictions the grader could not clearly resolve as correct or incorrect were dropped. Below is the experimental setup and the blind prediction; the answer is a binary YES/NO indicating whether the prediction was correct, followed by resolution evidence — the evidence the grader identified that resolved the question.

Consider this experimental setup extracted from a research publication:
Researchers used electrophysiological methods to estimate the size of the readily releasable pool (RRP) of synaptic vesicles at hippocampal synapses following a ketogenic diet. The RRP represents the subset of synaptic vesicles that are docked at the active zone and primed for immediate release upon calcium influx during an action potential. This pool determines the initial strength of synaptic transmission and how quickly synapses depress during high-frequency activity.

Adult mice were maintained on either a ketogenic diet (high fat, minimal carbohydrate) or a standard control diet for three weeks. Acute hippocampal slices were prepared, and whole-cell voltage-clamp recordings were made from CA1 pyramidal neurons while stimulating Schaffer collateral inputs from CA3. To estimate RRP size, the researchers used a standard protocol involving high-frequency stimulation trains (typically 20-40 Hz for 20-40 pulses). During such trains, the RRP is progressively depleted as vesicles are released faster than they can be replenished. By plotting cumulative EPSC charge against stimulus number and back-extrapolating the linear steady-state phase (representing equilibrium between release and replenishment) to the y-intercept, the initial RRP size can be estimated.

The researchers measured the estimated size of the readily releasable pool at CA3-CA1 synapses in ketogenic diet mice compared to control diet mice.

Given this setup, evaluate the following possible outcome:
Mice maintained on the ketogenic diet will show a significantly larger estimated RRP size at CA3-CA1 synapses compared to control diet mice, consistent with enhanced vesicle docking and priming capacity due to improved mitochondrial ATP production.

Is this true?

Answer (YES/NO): NO